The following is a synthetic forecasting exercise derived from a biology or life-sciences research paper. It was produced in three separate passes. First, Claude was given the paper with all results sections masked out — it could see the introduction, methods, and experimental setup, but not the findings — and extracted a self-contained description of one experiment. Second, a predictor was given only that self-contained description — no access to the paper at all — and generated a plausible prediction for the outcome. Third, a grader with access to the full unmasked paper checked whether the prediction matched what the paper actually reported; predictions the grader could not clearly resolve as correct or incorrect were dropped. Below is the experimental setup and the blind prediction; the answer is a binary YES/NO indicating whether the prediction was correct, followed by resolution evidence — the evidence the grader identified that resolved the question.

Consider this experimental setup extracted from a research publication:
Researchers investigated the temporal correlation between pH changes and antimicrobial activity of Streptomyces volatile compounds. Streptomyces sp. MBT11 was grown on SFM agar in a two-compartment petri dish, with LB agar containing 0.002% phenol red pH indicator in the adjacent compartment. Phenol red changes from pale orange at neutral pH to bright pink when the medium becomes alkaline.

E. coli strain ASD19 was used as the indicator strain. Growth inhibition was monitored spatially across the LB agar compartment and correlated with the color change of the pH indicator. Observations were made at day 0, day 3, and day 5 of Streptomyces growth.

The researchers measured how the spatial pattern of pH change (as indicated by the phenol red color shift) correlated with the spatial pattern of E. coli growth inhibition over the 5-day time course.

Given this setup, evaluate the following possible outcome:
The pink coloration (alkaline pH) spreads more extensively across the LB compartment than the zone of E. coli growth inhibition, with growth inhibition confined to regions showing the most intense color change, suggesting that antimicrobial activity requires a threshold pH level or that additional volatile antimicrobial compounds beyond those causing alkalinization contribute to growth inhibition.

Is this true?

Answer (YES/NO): NO